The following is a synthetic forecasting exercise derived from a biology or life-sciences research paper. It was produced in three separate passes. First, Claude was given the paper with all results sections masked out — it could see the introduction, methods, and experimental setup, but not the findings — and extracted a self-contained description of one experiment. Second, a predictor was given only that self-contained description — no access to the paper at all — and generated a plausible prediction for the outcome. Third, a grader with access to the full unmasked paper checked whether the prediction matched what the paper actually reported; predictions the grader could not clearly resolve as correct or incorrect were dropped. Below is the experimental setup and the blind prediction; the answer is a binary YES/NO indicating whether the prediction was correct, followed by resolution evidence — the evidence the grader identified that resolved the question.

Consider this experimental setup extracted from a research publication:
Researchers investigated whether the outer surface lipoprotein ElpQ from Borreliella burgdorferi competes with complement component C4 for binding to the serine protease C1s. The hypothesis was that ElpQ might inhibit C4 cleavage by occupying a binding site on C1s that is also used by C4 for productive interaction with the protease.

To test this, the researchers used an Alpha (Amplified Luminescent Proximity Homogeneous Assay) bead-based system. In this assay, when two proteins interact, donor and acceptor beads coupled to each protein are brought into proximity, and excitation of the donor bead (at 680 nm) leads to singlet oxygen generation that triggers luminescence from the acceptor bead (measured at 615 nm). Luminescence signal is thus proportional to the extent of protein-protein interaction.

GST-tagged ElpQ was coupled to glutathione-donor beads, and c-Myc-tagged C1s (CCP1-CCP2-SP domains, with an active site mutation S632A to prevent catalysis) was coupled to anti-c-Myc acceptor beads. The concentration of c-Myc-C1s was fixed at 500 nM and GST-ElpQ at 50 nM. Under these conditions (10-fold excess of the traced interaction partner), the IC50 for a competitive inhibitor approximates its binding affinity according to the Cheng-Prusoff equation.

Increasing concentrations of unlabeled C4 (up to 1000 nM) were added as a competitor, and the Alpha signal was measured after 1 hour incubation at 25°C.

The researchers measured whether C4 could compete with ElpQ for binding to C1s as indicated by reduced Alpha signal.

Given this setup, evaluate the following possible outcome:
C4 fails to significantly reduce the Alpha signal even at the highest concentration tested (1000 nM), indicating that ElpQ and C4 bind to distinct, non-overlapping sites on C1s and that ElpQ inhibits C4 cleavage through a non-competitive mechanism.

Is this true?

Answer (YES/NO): NO